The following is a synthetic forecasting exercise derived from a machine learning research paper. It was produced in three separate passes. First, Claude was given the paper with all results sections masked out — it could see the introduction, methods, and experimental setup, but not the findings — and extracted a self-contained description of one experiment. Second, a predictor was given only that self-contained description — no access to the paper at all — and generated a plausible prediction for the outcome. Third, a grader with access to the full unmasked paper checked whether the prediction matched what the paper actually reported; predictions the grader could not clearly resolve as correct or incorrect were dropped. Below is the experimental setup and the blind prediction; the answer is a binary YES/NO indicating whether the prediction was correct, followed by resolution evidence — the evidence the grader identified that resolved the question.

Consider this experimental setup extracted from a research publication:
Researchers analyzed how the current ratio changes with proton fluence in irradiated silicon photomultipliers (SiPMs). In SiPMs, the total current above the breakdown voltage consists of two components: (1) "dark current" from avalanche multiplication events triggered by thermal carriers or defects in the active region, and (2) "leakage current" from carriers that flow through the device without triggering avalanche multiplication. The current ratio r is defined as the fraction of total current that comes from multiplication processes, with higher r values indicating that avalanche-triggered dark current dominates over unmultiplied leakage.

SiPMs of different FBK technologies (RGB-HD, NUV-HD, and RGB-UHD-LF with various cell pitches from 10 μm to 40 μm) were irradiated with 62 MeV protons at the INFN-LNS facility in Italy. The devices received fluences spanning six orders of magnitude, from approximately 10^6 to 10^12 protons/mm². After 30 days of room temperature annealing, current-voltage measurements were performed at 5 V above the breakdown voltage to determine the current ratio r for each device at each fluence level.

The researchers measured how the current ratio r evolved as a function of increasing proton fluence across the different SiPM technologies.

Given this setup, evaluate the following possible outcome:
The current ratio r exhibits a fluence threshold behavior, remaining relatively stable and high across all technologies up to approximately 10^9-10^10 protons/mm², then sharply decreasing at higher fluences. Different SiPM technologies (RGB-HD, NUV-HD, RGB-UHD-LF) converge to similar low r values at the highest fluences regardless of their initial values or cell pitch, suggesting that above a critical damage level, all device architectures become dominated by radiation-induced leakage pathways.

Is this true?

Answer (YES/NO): NO